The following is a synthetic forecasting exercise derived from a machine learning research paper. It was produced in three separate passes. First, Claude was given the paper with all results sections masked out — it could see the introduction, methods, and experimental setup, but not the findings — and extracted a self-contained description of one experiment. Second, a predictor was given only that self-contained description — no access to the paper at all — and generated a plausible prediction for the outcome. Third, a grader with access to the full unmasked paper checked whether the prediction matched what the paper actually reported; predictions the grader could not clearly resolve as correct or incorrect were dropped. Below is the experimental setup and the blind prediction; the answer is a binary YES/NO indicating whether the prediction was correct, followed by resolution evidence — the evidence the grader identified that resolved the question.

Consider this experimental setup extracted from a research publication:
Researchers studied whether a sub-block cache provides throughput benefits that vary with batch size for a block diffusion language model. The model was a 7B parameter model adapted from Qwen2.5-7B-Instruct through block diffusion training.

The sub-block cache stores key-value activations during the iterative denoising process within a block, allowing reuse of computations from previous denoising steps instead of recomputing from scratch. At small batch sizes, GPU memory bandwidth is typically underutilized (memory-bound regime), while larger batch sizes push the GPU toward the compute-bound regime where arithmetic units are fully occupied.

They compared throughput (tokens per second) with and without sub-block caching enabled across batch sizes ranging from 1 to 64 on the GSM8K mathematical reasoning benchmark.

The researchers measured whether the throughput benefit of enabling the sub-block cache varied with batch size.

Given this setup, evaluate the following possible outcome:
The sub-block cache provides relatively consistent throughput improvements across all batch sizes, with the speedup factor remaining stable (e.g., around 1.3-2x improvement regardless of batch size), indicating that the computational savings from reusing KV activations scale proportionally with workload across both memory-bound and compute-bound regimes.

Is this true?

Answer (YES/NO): NO